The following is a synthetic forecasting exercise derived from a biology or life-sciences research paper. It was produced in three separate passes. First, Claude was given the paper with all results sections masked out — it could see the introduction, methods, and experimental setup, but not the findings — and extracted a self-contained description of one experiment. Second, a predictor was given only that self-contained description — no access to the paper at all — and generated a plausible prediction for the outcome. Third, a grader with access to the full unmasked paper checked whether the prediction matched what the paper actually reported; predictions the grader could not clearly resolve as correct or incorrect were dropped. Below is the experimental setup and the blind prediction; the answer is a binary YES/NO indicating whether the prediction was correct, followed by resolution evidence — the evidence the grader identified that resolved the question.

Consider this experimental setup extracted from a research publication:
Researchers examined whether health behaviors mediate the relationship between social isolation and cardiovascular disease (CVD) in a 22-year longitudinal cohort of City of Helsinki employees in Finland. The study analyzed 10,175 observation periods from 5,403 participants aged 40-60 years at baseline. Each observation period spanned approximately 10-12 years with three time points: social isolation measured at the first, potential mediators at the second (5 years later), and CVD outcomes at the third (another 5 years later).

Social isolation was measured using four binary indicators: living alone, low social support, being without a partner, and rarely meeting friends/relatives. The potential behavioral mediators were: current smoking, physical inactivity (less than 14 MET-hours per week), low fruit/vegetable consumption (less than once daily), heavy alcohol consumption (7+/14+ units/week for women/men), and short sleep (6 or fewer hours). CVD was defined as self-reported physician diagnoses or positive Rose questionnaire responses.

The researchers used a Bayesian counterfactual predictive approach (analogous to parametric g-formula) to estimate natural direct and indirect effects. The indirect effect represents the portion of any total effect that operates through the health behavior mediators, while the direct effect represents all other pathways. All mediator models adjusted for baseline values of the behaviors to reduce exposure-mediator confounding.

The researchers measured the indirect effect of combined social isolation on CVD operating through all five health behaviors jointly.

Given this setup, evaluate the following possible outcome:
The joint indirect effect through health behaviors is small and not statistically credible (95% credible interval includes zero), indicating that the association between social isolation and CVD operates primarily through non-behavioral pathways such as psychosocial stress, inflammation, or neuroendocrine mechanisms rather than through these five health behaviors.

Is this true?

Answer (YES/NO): NO